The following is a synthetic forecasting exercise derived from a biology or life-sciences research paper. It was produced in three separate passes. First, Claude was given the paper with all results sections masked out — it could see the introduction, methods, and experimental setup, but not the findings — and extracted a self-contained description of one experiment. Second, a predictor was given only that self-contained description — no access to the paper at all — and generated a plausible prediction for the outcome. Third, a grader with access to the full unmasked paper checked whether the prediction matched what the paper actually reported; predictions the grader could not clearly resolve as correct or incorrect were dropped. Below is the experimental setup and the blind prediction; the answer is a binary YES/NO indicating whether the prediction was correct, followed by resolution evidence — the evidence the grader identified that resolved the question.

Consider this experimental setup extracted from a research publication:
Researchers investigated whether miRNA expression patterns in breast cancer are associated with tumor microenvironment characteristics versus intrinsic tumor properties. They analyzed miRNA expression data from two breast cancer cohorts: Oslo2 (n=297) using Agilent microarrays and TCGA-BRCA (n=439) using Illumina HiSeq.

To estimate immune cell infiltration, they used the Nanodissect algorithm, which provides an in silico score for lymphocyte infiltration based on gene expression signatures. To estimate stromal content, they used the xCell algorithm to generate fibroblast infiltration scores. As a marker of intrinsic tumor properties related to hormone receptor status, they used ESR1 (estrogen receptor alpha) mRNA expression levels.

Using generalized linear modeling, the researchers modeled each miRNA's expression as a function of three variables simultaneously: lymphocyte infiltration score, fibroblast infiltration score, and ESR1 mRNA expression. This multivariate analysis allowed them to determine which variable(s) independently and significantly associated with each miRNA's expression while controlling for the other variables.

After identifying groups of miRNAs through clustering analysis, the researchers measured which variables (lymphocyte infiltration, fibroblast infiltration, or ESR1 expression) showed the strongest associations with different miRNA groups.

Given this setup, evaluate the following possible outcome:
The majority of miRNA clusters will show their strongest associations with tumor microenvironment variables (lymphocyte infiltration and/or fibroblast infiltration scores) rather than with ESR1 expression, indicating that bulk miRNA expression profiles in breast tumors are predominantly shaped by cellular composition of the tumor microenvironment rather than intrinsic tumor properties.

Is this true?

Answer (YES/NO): YES